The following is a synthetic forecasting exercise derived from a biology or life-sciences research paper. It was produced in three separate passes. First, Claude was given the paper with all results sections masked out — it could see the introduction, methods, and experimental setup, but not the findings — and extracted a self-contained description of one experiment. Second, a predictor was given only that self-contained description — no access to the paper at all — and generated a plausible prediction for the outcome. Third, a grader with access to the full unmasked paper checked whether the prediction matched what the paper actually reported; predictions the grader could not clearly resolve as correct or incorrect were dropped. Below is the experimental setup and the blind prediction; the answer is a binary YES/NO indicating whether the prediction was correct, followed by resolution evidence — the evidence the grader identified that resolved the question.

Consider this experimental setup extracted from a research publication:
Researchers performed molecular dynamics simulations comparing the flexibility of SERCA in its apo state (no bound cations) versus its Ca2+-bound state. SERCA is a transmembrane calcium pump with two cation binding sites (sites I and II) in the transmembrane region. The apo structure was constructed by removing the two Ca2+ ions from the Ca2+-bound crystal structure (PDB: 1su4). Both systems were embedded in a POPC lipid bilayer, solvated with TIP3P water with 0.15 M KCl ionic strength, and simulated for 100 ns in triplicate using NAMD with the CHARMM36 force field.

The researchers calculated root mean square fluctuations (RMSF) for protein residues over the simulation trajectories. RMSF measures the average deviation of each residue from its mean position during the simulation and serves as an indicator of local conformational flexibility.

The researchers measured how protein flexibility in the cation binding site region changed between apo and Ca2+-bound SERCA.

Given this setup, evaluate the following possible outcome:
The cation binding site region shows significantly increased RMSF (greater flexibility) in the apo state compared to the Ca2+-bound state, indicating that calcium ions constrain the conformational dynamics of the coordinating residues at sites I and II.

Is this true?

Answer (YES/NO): NO